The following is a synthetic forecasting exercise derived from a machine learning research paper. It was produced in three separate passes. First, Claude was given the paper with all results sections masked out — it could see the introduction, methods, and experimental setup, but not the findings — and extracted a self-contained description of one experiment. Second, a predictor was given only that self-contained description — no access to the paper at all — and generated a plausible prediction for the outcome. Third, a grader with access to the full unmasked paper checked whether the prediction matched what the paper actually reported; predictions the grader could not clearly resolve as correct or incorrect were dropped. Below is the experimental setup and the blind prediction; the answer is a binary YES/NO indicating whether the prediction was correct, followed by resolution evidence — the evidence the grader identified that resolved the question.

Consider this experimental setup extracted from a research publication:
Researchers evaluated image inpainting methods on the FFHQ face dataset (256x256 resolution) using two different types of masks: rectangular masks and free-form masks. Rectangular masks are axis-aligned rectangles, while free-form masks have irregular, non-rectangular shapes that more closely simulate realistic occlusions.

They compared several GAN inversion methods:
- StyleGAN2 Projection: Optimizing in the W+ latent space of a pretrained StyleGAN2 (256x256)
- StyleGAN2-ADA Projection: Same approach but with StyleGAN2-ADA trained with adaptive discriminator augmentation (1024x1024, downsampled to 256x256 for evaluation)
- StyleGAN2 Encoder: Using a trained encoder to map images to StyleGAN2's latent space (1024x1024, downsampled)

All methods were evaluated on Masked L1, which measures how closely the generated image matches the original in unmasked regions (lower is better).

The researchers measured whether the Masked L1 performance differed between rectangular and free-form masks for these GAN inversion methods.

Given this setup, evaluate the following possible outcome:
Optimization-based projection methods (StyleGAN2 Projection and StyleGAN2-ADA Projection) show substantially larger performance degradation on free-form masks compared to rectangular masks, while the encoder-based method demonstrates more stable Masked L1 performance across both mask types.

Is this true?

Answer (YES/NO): NO